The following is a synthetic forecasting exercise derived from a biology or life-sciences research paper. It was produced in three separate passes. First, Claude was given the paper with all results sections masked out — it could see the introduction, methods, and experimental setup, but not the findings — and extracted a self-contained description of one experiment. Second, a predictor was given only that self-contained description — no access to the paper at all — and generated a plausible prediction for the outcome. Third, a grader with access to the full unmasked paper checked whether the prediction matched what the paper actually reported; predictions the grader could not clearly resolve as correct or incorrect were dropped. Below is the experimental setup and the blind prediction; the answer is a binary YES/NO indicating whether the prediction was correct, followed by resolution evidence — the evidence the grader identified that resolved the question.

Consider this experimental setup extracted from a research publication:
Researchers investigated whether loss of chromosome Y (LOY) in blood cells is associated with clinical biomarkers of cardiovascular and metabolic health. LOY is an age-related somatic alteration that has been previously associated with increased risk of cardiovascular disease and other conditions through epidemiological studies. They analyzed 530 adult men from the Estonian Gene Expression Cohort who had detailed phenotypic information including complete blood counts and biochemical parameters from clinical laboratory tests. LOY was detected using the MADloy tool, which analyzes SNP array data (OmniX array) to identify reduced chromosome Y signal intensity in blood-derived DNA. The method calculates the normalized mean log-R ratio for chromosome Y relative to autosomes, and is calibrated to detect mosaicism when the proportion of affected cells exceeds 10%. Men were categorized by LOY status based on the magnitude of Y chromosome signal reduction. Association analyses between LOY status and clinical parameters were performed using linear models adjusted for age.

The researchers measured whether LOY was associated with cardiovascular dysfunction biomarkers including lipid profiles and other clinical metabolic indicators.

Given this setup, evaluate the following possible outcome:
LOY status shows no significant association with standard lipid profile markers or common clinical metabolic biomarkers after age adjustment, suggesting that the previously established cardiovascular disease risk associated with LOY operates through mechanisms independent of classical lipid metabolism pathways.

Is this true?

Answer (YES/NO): NO